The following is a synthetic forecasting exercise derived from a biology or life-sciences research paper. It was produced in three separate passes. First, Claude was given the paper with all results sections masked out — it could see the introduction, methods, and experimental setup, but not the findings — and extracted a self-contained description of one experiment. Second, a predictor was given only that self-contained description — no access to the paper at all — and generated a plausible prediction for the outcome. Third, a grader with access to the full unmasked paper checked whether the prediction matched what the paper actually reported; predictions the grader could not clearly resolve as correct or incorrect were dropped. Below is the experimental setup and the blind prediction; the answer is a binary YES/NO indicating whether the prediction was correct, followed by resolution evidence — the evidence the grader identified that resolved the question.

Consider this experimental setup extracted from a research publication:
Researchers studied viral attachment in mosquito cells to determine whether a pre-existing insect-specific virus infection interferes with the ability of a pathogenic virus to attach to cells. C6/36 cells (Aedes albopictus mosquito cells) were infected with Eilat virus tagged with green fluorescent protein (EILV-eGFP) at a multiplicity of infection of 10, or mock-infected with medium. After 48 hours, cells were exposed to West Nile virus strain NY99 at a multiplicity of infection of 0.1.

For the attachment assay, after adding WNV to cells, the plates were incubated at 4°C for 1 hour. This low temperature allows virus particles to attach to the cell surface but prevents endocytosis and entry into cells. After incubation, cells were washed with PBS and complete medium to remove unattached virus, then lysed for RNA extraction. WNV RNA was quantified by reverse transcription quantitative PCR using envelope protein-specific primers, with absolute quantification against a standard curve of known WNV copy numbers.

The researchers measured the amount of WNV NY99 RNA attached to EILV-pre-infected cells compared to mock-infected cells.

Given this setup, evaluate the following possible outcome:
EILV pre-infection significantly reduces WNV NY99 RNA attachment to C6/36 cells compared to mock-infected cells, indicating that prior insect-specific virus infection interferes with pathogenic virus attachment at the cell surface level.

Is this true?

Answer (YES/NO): YES